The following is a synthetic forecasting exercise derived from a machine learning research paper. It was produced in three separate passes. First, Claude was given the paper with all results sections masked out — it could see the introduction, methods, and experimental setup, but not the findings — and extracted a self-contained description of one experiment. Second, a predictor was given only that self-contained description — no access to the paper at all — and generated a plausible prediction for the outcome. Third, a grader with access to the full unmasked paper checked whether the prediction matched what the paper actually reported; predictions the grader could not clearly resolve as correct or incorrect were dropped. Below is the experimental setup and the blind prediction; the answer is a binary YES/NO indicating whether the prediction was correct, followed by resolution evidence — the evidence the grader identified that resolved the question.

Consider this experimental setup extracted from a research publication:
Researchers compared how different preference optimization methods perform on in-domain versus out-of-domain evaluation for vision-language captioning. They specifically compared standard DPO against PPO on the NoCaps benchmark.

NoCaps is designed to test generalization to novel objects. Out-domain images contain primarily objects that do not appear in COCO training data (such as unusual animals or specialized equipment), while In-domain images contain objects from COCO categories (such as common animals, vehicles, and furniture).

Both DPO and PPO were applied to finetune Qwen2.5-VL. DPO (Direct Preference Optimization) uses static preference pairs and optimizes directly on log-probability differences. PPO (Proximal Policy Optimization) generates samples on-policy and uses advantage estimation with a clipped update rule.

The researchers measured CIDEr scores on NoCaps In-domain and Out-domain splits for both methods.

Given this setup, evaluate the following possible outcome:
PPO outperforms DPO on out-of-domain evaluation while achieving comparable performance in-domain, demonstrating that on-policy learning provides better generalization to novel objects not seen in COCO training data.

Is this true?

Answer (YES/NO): NO